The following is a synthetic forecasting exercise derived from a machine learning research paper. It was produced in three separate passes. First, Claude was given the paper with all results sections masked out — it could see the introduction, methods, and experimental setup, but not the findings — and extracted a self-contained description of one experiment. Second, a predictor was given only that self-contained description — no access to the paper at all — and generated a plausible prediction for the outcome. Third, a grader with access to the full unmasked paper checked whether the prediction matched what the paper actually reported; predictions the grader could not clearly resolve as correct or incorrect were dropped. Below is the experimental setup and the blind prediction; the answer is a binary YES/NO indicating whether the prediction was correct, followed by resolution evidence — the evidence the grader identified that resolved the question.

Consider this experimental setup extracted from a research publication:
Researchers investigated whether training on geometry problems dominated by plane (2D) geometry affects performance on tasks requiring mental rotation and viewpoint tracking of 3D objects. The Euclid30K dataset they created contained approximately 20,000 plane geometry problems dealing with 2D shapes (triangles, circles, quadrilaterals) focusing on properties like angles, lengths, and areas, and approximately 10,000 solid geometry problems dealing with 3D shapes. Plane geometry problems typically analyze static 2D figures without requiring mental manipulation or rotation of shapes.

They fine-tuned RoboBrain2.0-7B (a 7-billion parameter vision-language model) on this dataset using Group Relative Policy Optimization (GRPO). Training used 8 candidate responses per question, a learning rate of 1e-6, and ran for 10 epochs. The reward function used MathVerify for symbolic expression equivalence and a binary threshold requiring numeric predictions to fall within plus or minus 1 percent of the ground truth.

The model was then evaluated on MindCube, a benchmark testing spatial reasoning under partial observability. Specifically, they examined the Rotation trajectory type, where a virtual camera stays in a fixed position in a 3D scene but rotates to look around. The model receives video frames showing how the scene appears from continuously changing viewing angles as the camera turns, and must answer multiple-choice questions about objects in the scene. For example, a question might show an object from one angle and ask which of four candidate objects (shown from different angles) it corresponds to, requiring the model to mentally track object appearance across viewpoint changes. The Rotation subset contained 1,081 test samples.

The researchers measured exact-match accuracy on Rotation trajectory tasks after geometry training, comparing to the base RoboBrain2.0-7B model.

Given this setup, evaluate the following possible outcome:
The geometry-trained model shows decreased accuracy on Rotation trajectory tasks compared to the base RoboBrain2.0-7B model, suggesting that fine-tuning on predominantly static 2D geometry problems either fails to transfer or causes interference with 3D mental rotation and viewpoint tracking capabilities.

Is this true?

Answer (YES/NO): NO